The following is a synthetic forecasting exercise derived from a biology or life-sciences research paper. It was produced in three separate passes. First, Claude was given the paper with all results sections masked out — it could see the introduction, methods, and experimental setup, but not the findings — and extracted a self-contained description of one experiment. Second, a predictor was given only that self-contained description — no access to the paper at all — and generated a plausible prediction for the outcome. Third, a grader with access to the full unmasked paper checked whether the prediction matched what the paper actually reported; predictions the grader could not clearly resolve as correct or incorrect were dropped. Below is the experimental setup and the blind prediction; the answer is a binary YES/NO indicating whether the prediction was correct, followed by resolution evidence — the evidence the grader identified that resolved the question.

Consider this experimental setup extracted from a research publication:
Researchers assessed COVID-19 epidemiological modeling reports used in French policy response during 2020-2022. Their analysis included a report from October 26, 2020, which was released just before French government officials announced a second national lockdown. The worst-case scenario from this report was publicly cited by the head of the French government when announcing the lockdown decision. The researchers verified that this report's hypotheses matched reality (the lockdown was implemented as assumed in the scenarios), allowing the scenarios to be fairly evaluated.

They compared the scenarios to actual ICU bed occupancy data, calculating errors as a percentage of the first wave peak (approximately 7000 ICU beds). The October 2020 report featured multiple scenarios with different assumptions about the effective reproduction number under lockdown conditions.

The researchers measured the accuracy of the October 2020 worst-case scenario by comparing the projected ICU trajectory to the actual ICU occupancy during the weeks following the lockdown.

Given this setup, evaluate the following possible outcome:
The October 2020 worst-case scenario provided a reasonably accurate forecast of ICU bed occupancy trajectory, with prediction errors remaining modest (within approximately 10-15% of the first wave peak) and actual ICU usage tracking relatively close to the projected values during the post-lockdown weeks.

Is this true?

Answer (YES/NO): NO